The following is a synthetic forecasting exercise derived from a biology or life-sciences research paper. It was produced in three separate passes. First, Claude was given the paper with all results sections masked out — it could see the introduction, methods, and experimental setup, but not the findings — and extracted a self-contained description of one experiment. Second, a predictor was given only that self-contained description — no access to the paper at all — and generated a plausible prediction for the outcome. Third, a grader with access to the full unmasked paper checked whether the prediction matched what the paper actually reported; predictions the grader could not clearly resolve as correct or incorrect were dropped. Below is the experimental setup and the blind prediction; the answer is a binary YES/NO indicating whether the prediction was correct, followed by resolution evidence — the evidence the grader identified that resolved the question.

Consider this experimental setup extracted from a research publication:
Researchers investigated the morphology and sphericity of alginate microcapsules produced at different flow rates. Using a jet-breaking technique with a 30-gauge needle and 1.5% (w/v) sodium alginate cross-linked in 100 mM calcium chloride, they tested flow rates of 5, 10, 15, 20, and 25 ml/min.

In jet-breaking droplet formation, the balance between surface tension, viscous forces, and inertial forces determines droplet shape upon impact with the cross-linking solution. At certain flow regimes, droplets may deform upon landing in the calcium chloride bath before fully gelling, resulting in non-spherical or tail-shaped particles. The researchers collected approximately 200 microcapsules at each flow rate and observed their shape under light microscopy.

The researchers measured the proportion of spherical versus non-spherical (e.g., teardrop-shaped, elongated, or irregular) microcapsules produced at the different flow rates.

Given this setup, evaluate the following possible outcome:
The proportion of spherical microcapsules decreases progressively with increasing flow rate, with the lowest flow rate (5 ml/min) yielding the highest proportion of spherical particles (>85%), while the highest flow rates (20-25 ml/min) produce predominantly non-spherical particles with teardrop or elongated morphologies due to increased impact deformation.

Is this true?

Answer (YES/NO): NO